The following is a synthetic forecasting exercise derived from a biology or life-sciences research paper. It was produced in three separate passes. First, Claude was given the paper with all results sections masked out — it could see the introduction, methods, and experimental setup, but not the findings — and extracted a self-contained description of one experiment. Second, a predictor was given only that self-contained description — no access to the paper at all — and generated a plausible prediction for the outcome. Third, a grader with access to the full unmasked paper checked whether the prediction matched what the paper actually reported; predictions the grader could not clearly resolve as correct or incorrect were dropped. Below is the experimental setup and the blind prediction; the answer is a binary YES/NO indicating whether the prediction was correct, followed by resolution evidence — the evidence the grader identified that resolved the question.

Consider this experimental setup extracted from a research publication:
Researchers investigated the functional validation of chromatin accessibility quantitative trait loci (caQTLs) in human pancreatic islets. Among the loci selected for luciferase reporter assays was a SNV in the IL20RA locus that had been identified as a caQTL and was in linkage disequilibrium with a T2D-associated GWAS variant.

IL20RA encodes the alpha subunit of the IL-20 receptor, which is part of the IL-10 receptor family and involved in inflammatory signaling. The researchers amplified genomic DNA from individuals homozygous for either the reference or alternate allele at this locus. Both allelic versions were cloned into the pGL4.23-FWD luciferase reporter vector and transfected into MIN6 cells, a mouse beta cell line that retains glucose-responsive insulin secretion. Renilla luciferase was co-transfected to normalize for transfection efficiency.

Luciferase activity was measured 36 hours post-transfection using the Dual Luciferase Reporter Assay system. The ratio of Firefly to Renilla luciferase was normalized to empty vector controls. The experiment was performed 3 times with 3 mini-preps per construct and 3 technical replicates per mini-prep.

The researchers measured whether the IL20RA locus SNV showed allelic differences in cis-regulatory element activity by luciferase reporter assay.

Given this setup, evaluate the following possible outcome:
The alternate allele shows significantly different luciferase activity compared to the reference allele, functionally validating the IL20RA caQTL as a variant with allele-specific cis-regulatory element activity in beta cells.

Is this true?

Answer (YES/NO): YES